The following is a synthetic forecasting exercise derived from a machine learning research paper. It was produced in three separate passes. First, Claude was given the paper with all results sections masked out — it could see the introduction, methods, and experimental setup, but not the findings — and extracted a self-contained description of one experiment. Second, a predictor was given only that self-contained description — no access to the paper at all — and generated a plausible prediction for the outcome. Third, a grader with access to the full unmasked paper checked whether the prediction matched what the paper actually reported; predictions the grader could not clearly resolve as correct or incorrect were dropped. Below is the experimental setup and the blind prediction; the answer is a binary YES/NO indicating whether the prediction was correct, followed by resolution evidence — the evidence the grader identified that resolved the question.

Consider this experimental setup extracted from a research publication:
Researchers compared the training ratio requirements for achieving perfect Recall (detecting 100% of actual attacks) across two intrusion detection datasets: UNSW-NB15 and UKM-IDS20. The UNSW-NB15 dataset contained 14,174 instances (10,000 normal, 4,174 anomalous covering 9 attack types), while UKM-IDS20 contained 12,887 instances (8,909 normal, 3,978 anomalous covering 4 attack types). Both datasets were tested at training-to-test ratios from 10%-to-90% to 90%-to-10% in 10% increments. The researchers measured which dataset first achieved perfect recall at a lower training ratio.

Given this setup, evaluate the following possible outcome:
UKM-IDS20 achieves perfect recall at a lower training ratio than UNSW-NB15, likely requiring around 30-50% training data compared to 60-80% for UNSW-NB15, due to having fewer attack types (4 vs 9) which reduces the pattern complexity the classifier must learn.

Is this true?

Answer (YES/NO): NO